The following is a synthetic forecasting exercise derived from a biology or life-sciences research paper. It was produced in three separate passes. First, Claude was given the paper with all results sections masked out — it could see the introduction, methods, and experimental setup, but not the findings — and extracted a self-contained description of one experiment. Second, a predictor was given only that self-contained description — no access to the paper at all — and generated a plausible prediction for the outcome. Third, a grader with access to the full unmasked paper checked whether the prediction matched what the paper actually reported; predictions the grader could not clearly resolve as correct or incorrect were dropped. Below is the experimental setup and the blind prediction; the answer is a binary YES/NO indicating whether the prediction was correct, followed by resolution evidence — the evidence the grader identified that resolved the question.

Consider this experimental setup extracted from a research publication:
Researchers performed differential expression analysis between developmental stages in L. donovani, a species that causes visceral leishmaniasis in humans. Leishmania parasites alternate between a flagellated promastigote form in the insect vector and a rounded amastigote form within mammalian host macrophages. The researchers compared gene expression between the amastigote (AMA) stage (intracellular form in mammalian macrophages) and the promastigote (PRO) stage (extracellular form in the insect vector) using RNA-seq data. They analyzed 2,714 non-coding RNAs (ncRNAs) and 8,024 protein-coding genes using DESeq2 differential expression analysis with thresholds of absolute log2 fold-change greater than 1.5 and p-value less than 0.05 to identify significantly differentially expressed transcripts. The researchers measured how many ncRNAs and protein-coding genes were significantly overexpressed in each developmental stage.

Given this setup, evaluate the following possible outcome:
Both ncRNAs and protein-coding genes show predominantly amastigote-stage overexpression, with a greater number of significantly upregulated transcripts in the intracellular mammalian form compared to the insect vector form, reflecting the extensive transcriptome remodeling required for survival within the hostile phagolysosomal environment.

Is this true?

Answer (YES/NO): NO